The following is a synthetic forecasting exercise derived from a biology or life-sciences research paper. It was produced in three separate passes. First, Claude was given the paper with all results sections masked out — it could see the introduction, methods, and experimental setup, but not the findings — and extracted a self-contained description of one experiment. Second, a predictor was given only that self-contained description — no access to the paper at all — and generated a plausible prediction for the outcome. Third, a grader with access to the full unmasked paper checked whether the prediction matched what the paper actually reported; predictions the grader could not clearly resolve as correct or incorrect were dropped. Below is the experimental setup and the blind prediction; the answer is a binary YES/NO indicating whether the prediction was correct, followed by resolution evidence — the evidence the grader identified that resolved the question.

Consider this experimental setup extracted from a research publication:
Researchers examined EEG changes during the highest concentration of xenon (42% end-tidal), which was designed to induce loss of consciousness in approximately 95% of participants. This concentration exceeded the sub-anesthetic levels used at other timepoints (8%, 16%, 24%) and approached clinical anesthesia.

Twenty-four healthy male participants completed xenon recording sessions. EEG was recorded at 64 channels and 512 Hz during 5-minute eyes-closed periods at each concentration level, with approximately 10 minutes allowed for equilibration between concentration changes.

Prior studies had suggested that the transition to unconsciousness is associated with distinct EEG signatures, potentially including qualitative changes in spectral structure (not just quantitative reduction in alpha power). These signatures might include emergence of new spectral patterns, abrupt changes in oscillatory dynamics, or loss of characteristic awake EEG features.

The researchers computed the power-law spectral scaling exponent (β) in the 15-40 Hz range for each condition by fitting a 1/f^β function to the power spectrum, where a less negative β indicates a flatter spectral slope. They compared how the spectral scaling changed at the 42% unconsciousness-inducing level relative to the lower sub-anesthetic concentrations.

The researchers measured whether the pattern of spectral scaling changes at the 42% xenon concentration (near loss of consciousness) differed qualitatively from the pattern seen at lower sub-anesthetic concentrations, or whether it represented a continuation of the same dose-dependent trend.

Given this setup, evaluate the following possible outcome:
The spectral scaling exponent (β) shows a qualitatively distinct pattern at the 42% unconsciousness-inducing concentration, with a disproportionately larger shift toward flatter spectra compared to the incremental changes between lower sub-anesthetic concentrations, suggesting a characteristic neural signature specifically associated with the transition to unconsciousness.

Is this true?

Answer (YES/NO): NO